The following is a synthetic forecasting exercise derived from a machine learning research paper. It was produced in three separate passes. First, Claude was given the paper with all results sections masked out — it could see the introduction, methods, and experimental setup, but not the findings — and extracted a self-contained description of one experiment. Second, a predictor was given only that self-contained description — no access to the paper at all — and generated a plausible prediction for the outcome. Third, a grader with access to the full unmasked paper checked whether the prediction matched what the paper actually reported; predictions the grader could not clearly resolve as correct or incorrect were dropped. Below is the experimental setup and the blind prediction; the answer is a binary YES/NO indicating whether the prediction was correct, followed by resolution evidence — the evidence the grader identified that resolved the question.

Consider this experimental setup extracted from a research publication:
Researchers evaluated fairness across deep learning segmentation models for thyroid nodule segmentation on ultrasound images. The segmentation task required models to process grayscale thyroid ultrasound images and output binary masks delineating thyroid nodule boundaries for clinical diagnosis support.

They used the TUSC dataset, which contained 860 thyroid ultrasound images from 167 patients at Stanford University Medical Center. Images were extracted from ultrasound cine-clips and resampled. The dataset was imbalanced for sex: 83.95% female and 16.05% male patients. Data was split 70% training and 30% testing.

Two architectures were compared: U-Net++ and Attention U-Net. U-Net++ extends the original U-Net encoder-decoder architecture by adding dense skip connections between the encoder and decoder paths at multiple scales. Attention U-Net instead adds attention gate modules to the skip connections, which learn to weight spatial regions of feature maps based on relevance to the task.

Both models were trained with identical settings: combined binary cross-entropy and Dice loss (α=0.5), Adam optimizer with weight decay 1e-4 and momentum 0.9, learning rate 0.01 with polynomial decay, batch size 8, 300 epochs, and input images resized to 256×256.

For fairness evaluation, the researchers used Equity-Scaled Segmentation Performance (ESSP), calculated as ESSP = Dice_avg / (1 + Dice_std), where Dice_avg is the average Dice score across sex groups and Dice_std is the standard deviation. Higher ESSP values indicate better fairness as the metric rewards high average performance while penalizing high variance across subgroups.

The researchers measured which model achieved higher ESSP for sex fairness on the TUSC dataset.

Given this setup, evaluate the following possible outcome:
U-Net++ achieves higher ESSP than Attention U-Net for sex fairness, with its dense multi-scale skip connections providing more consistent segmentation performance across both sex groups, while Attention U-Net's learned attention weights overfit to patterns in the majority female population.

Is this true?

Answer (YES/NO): YES